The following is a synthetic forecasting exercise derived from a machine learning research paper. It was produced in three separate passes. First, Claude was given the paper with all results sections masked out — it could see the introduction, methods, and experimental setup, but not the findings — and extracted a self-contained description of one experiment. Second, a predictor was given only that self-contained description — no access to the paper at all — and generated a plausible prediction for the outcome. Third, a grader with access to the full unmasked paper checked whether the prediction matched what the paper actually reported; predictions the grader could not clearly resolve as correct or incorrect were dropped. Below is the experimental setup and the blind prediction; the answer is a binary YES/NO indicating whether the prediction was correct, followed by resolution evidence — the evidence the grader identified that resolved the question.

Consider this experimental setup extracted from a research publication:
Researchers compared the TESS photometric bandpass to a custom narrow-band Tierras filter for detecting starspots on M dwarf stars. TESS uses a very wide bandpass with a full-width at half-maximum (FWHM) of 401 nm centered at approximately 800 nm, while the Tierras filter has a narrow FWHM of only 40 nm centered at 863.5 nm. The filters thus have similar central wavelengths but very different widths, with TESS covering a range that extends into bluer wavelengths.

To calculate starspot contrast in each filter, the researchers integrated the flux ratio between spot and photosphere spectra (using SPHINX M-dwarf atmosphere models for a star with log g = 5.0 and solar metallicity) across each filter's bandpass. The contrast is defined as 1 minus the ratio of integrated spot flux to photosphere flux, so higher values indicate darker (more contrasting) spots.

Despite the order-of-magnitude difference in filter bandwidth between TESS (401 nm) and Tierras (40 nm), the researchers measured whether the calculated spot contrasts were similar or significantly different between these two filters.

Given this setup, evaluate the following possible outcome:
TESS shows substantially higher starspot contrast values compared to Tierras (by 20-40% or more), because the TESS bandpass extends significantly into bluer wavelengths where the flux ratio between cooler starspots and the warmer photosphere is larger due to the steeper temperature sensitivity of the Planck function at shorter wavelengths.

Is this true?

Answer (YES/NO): NO